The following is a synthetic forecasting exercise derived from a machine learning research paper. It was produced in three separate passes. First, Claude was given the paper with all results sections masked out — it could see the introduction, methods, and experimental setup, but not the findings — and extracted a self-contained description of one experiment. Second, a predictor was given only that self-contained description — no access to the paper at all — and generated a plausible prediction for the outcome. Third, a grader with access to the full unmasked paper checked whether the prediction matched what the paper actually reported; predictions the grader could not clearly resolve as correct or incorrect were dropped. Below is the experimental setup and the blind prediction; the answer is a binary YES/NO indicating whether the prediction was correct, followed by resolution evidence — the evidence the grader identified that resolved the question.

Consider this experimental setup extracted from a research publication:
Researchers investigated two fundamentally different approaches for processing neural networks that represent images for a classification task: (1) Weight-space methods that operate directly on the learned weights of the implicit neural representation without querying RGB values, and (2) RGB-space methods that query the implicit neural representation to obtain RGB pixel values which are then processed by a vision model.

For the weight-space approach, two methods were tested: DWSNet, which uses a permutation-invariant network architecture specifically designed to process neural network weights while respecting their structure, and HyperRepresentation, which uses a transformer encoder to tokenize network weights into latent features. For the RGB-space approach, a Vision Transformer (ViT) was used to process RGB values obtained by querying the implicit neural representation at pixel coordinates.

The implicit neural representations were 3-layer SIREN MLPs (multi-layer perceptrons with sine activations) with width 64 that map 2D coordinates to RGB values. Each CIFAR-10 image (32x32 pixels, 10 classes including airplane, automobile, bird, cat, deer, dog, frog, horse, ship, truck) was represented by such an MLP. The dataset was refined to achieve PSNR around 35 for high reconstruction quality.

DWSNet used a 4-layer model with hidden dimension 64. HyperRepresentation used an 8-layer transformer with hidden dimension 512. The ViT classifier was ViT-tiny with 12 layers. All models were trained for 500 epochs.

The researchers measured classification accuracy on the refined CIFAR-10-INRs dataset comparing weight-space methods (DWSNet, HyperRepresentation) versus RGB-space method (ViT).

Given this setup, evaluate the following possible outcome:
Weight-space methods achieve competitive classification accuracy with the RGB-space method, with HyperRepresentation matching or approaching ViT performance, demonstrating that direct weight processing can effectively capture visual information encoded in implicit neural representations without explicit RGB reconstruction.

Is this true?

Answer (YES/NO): NO